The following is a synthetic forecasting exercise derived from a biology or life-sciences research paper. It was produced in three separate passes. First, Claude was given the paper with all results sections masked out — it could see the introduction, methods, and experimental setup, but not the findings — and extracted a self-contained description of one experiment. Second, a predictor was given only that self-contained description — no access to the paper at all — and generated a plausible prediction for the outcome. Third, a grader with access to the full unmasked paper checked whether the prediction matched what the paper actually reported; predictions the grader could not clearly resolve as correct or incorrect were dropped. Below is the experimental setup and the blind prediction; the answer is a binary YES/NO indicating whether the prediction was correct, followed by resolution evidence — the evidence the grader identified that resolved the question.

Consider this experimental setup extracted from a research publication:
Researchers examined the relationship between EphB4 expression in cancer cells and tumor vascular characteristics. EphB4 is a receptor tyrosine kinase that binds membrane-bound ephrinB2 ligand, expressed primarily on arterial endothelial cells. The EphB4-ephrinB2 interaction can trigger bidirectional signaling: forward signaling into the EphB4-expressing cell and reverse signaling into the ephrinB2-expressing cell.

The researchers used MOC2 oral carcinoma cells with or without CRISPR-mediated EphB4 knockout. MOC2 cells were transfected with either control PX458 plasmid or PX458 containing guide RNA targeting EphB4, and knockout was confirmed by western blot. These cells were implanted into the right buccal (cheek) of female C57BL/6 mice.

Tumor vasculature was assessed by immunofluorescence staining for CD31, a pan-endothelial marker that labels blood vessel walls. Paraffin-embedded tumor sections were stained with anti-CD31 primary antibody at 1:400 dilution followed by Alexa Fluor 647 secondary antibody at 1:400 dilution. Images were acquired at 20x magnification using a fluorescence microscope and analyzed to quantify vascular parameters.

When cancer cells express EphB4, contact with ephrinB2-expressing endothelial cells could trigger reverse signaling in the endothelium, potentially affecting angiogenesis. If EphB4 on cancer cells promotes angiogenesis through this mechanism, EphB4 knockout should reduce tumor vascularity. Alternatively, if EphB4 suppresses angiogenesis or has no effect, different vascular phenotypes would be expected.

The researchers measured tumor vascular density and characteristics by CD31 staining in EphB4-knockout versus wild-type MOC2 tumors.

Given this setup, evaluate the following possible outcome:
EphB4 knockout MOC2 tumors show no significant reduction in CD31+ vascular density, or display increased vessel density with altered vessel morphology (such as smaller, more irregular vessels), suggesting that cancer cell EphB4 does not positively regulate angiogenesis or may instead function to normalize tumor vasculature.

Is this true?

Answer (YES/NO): NO